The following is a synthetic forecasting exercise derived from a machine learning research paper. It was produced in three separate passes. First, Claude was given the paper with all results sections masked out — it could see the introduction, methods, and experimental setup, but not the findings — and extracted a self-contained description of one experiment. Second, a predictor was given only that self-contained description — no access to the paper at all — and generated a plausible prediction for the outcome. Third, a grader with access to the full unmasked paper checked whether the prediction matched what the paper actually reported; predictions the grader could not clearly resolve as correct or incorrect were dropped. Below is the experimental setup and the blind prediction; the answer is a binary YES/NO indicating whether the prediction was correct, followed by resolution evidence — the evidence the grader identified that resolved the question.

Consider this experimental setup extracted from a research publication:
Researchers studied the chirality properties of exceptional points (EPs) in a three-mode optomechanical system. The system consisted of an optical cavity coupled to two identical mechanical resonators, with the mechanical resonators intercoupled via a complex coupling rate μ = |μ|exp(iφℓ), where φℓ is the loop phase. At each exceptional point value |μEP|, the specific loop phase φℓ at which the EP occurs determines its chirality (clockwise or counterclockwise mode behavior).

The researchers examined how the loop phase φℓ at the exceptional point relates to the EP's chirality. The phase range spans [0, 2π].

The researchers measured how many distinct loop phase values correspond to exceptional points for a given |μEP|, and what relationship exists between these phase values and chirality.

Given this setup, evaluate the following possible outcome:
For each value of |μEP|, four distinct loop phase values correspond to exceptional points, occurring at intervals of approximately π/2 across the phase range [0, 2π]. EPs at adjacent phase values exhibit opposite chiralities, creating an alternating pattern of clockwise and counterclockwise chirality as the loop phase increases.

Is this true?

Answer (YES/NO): NO